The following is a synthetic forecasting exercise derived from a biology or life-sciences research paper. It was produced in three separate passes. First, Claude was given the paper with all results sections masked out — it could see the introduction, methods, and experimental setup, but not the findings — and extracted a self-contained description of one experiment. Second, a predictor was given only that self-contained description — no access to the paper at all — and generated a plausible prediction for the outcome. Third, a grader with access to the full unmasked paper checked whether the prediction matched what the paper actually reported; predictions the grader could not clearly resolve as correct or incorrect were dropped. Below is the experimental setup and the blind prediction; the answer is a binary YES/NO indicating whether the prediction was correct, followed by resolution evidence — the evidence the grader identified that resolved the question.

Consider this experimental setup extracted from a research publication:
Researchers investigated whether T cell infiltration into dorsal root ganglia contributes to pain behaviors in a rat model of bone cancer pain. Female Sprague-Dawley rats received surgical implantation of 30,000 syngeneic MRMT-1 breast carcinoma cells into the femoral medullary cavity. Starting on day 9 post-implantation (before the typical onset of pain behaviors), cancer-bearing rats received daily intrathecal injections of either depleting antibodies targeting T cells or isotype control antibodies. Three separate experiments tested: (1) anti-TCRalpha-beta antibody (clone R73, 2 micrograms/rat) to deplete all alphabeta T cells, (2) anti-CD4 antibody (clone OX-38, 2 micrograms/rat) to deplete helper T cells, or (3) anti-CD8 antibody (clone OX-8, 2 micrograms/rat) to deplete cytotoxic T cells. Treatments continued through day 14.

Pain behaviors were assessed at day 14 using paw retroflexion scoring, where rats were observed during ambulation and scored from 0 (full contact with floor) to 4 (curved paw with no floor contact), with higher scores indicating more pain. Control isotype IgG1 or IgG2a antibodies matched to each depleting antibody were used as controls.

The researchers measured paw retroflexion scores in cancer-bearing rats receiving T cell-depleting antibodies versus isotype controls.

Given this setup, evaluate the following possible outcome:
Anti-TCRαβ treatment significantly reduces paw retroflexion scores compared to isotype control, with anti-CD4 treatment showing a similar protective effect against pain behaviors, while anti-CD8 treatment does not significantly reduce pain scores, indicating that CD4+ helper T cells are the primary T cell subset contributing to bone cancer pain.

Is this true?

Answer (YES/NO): NO